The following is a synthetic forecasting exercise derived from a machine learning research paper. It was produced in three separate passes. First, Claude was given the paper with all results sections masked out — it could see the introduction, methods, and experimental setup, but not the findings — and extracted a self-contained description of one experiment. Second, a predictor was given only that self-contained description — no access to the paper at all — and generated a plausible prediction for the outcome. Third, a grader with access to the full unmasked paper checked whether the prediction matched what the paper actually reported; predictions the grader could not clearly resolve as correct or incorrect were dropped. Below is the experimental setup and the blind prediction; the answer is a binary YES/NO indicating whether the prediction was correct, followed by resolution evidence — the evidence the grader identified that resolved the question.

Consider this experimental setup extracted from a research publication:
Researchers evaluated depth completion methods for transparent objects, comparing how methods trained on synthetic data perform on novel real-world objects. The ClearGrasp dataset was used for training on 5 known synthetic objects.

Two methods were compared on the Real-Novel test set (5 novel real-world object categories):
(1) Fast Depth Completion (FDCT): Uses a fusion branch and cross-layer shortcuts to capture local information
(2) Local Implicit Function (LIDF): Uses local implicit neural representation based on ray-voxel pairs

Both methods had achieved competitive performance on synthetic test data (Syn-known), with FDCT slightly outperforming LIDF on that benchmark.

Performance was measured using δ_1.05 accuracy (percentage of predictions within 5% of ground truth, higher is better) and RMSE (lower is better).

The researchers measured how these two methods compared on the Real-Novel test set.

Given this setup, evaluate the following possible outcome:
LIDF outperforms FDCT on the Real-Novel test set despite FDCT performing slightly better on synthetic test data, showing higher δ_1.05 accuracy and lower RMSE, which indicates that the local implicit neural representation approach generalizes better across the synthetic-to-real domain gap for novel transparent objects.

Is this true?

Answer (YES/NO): YES